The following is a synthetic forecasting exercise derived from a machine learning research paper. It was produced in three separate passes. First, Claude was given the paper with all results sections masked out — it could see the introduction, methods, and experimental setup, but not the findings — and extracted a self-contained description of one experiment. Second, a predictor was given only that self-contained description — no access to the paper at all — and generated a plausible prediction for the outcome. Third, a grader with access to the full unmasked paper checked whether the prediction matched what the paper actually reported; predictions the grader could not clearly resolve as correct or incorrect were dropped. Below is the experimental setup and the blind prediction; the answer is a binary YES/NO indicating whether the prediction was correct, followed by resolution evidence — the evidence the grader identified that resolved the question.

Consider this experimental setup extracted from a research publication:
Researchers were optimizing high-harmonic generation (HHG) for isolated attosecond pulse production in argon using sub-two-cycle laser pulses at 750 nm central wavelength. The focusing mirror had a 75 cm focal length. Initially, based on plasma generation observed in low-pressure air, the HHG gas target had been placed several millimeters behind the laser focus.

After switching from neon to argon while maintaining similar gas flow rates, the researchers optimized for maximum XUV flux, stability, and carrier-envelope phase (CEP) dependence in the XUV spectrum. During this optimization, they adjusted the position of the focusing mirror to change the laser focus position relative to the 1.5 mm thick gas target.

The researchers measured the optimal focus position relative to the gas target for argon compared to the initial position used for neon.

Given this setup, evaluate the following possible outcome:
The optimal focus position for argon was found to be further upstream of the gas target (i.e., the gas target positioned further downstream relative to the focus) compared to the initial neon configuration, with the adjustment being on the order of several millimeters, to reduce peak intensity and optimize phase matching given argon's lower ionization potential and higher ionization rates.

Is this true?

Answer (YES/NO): NO